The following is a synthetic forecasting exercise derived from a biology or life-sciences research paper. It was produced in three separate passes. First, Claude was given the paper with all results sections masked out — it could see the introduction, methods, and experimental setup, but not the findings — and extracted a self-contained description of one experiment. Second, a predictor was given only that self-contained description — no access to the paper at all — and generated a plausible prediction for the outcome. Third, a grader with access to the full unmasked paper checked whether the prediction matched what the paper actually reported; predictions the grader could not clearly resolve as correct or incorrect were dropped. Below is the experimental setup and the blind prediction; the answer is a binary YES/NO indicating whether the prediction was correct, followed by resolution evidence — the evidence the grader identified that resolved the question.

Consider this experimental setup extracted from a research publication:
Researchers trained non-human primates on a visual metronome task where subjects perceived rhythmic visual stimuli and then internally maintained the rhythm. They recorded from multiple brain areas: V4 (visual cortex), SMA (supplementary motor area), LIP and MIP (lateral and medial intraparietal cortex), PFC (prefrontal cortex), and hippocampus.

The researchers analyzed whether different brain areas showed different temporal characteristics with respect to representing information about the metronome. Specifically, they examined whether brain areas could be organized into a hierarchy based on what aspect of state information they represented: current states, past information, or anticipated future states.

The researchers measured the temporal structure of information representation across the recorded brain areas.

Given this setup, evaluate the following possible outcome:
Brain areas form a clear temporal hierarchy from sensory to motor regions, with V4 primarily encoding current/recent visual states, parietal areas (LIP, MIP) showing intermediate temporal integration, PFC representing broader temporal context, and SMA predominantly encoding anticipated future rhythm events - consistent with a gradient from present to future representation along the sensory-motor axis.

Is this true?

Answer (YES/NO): NO